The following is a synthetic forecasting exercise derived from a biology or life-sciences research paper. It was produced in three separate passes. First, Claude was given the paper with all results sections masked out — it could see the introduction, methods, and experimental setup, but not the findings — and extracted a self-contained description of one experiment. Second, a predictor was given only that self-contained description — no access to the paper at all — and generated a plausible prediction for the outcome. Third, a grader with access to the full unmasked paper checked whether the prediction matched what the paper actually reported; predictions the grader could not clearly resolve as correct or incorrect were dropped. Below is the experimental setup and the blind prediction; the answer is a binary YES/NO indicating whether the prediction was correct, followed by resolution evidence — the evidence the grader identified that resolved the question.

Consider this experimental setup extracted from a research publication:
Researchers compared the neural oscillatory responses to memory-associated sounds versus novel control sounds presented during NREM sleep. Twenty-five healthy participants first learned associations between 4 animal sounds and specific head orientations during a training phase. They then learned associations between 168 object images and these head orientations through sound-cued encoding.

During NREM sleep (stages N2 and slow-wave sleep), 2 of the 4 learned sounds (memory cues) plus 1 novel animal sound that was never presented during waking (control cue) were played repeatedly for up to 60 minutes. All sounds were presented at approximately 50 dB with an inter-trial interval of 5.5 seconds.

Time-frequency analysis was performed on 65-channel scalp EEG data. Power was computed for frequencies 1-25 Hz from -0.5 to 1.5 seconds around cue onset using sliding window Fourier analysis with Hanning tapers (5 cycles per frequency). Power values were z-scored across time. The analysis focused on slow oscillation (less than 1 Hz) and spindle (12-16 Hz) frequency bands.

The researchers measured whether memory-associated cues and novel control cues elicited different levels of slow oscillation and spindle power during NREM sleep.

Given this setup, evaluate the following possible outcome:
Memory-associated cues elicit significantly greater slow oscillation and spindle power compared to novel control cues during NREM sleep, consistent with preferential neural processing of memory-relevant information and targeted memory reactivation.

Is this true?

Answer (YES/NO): YES